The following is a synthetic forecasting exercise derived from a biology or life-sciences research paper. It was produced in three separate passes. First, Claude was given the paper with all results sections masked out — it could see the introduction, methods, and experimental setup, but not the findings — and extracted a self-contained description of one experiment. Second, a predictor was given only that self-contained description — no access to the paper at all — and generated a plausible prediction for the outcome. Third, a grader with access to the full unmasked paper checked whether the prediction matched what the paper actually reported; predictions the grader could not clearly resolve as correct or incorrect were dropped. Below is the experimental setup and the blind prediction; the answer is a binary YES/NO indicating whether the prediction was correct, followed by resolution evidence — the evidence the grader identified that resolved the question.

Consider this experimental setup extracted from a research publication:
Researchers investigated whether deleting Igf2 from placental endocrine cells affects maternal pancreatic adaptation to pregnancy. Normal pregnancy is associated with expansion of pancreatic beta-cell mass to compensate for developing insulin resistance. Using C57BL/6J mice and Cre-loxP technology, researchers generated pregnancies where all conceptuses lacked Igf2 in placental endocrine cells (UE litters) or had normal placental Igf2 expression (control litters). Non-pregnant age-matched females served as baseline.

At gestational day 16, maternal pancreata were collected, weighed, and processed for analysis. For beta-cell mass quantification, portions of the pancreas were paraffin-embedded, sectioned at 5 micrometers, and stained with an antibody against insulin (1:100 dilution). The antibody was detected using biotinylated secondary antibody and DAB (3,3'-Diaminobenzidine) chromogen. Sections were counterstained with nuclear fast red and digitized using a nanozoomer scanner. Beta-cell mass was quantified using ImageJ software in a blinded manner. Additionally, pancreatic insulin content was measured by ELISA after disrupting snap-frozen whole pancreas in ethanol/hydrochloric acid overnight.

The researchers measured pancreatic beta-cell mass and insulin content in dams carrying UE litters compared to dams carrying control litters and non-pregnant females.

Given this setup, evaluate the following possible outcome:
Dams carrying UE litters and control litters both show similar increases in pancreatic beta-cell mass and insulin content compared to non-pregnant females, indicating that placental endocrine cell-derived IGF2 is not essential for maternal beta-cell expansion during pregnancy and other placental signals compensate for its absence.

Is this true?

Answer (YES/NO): NO